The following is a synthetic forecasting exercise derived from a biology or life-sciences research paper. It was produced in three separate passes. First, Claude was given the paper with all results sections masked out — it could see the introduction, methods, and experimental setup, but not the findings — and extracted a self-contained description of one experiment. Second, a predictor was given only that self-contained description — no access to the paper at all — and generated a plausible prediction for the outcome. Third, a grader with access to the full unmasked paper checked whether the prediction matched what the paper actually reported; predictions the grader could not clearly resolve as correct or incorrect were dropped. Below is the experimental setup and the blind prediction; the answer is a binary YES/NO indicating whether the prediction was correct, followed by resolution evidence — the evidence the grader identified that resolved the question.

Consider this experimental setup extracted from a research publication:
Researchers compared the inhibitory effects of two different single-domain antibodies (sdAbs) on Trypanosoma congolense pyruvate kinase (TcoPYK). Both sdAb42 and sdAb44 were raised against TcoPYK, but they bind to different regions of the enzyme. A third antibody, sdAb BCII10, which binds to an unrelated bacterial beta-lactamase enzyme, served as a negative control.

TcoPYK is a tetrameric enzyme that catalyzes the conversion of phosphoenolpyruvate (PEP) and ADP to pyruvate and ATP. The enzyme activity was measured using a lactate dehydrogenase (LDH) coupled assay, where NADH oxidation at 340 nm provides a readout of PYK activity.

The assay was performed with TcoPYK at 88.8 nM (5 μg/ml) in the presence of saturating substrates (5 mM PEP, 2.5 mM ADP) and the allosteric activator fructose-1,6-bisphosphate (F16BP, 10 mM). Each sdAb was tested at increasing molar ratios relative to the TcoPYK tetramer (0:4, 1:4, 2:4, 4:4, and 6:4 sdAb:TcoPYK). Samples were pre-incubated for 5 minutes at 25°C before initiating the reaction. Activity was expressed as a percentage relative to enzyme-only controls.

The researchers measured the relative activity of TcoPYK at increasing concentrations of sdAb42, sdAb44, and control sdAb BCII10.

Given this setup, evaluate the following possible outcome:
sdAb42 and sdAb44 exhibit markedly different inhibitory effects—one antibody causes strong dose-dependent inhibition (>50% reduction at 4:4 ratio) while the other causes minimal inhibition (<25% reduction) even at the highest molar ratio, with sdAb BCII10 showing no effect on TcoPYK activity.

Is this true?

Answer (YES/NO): YES